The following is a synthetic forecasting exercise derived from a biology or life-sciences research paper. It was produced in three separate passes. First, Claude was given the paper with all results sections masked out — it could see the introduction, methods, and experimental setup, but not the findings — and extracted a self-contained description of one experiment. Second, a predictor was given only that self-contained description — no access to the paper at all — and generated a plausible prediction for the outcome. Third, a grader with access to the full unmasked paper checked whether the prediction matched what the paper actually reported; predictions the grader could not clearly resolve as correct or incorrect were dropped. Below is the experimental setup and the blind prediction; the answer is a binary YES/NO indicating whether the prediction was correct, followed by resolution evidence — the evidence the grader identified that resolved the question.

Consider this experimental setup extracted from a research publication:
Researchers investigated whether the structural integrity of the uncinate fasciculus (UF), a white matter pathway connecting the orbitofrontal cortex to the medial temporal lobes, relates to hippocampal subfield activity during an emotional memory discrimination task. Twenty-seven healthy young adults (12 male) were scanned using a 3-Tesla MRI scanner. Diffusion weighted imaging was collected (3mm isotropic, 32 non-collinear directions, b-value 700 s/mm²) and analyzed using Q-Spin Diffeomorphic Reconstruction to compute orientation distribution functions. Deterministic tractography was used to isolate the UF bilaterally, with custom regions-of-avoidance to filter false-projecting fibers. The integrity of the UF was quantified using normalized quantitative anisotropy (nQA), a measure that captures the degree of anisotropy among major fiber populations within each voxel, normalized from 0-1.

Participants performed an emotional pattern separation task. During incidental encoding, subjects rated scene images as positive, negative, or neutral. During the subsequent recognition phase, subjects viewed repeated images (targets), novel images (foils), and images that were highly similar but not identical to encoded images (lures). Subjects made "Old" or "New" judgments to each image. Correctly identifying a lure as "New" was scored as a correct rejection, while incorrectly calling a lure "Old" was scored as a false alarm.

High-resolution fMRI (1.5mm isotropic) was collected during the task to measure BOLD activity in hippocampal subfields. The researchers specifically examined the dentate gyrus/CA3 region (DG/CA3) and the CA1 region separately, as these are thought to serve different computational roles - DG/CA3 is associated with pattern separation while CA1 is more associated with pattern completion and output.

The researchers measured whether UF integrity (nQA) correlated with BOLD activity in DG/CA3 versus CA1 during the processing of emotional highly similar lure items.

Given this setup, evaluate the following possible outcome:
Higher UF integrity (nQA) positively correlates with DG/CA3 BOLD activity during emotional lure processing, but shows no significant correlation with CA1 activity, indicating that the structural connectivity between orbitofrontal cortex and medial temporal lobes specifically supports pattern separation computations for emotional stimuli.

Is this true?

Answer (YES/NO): NO